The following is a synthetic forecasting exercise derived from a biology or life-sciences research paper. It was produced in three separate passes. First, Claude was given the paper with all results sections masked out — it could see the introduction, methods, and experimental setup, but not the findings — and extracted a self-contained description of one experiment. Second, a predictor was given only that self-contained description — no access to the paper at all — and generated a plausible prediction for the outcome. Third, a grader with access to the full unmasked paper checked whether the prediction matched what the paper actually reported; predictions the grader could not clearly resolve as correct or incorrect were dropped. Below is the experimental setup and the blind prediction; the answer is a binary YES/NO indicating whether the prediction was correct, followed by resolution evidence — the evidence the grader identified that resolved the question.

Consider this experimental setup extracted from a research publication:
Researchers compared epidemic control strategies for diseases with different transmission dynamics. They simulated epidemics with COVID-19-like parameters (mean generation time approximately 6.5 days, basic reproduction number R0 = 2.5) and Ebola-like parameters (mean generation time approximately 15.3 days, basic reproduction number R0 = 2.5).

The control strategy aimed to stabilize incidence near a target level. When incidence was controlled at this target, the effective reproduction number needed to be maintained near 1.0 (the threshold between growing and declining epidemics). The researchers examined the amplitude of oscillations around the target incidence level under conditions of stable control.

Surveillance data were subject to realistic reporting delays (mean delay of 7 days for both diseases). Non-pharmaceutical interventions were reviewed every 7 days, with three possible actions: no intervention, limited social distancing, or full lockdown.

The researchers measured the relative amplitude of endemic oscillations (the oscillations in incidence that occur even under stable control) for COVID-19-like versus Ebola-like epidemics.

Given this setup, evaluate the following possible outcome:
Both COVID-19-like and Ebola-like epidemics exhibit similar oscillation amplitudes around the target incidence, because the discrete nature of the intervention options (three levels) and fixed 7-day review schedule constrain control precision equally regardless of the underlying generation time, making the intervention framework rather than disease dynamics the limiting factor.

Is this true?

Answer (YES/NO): NO